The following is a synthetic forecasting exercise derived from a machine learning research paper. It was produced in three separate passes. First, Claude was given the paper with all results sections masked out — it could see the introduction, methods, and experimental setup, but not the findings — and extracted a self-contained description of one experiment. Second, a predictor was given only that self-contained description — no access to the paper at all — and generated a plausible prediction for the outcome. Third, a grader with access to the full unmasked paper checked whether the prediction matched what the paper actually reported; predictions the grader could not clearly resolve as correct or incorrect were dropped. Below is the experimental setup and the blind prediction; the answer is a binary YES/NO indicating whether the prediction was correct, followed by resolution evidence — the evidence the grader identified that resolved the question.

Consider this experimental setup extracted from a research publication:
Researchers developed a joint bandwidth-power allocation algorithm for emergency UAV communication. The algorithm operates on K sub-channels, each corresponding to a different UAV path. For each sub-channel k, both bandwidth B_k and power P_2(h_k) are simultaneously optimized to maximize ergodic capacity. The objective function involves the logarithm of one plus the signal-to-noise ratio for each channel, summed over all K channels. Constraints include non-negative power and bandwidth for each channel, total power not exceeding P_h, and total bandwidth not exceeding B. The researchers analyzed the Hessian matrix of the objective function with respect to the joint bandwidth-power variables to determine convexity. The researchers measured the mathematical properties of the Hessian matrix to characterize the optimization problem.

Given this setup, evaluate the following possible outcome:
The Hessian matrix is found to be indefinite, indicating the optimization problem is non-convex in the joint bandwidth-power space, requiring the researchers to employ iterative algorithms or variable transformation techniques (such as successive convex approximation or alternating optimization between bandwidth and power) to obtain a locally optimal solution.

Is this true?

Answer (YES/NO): NO